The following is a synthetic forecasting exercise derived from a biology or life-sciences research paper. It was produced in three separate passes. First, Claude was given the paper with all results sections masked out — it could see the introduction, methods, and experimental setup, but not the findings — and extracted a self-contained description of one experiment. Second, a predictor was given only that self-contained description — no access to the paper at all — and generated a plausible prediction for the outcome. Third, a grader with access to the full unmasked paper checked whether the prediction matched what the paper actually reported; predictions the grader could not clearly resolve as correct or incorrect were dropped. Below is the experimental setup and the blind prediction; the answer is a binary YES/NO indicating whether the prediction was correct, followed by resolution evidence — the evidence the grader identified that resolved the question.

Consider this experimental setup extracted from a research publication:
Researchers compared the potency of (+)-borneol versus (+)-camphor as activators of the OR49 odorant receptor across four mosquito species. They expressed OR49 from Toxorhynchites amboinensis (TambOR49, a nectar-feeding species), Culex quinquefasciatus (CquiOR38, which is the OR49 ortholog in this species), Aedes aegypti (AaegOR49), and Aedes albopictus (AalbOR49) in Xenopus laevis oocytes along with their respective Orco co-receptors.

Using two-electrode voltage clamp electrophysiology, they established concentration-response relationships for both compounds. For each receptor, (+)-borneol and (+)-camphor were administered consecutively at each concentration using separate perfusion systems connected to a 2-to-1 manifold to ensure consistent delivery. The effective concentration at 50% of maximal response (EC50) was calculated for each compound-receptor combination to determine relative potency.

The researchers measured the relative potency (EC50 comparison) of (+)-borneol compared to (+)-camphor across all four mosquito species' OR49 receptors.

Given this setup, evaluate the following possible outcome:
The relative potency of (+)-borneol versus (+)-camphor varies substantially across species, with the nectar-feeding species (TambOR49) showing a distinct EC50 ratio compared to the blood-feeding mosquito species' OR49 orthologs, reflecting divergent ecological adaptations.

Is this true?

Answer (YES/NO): YES